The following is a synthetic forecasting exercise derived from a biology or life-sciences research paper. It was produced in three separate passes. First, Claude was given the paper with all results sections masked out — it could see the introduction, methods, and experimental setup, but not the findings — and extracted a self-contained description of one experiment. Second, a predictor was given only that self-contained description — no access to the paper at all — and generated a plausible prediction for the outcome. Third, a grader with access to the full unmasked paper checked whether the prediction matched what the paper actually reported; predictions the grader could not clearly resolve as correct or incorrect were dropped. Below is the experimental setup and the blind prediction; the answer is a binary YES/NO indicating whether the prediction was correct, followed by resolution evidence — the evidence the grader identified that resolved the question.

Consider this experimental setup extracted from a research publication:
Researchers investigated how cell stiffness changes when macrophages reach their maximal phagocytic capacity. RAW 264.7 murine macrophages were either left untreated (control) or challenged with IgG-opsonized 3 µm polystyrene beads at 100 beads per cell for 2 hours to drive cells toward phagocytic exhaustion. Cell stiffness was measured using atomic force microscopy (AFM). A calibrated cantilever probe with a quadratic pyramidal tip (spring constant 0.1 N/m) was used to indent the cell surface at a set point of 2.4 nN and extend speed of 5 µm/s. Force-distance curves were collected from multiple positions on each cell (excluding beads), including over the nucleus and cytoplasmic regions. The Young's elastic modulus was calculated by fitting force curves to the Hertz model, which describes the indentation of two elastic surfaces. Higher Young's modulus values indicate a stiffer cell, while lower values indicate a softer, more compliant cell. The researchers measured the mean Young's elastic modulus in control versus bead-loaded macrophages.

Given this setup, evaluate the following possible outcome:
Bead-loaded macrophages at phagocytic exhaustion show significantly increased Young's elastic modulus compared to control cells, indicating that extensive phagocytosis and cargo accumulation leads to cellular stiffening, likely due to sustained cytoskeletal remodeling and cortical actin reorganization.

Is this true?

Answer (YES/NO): NO